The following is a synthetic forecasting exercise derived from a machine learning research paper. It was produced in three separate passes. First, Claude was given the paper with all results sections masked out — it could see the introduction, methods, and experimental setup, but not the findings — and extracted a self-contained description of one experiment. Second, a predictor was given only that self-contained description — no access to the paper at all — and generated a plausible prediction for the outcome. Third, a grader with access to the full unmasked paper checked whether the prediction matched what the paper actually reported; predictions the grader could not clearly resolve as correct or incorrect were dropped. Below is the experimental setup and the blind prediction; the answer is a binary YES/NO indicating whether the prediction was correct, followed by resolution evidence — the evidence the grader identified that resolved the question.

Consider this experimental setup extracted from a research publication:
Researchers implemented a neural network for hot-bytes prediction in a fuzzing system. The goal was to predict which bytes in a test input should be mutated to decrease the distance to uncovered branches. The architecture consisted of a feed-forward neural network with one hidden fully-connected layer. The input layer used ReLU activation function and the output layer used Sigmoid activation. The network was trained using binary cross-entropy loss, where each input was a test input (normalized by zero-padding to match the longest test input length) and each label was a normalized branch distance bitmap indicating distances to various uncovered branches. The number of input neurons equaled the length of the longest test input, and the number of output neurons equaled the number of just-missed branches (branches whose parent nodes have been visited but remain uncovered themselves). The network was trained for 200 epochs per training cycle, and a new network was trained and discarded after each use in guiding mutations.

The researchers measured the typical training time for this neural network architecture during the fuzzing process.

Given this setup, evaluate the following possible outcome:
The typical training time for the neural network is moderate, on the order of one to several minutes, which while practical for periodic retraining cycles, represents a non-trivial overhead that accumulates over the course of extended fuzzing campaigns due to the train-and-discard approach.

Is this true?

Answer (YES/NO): NO